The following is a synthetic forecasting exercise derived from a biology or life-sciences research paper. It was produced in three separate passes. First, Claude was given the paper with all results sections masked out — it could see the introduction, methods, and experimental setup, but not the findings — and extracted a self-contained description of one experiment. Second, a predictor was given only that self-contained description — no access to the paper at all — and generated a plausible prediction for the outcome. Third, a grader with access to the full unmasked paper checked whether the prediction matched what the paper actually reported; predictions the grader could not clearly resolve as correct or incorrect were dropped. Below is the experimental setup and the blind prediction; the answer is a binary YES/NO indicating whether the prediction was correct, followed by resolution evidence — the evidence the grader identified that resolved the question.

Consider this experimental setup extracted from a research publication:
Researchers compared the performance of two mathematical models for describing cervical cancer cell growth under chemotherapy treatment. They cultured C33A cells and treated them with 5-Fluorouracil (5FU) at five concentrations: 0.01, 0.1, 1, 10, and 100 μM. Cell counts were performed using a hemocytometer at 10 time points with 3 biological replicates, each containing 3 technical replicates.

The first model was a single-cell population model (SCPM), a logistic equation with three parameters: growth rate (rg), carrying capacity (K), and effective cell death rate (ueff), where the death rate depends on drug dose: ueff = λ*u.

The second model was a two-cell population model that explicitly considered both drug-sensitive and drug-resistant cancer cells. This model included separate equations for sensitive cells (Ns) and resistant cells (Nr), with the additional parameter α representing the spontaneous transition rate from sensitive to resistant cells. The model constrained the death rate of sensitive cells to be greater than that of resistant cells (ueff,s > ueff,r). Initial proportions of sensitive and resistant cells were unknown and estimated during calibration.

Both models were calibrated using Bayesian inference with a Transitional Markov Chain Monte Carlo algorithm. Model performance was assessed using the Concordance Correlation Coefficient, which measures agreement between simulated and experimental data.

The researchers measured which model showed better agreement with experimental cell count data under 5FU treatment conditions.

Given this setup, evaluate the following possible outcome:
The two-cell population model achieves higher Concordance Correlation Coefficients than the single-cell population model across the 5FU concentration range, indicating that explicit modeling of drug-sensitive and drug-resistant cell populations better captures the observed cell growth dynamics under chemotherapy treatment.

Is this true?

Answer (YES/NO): NO